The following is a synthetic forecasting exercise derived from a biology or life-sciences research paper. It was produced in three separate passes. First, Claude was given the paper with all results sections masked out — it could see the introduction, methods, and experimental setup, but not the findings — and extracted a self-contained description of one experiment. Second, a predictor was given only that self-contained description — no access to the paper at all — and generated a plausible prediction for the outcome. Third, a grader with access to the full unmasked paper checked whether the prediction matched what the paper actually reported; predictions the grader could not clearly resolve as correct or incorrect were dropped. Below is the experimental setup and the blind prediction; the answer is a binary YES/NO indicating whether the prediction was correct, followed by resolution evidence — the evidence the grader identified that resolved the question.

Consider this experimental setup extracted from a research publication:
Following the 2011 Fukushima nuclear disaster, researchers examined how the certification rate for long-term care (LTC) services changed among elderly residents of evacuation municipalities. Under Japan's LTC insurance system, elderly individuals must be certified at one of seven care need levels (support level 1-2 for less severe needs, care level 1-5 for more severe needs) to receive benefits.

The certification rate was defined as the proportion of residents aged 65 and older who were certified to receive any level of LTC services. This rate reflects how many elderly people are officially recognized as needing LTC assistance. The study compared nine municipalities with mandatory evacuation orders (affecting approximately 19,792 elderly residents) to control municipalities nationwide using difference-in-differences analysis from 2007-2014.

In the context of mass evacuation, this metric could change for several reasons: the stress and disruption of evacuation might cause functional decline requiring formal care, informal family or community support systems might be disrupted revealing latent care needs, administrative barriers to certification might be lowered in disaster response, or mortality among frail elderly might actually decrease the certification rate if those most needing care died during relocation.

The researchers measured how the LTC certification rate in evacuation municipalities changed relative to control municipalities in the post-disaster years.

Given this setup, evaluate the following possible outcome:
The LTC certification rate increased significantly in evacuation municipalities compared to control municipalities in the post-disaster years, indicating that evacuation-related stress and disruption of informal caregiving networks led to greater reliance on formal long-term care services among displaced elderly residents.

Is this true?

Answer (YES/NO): YES